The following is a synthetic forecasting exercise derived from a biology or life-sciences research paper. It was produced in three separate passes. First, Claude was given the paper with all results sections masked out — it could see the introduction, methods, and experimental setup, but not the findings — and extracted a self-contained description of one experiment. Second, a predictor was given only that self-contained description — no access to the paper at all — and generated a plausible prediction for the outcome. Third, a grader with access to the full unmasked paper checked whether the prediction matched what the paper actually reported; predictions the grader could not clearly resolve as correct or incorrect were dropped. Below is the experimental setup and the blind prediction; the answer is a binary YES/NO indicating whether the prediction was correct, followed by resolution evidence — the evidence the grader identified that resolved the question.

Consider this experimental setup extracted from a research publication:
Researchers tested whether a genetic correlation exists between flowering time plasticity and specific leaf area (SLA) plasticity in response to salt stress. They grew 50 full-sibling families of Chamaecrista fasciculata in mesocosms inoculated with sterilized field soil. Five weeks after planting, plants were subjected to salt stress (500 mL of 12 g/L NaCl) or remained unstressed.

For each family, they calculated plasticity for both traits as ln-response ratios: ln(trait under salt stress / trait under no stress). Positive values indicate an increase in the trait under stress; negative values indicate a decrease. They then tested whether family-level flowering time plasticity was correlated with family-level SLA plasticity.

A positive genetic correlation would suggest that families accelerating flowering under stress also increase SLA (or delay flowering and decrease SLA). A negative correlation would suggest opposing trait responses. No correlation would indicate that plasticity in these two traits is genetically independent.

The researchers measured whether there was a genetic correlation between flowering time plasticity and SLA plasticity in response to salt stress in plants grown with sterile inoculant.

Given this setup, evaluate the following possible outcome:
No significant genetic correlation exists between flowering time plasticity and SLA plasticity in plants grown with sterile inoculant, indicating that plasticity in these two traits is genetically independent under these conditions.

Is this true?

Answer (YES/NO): NO